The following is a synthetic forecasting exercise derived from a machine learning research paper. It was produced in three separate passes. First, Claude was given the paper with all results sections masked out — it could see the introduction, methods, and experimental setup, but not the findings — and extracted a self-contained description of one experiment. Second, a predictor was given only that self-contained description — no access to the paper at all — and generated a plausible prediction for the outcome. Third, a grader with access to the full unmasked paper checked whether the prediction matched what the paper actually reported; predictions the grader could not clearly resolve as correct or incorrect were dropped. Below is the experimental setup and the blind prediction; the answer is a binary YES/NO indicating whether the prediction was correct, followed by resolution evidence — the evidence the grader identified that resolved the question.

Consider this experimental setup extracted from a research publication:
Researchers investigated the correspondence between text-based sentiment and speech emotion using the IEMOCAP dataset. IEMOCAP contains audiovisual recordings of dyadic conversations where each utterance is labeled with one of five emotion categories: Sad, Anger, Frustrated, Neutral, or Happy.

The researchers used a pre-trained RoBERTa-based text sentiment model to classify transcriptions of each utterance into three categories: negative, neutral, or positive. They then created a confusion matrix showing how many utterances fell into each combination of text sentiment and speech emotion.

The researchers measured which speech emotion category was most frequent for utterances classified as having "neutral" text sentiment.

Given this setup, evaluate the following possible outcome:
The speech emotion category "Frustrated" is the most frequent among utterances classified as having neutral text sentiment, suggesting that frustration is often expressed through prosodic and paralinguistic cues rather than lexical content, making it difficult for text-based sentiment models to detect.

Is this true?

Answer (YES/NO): NO